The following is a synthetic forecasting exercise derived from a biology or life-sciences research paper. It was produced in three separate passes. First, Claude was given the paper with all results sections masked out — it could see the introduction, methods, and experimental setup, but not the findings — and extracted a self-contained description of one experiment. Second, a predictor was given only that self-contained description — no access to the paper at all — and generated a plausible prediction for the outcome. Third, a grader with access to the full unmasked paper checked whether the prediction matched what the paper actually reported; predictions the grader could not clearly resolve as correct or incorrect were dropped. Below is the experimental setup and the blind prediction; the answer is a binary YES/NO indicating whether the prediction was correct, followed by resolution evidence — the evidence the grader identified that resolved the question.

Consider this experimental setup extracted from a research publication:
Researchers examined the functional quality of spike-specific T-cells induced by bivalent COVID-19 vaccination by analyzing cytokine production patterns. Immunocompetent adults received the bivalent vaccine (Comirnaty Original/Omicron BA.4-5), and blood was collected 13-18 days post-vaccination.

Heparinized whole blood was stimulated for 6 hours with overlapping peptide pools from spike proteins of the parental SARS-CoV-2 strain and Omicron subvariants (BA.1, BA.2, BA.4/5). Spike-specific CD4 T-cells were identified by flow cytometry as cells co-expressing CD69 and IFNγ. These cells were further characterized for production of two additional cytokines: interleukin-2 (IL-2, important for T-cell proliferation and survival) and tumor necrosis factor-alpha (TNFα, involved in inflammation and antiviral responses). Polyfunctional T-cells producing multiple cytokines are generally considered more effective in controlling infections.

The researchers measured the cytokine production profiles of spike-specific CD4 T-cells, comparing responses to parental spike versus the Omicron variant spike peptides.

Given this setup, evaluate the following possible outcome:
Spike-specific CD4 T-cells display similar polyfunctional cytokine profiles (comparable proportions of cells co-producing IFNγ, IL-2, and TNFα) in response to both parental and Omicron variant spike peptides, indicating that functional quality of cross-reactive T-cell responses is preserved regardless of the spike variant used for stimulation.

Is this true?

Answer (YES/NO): YES